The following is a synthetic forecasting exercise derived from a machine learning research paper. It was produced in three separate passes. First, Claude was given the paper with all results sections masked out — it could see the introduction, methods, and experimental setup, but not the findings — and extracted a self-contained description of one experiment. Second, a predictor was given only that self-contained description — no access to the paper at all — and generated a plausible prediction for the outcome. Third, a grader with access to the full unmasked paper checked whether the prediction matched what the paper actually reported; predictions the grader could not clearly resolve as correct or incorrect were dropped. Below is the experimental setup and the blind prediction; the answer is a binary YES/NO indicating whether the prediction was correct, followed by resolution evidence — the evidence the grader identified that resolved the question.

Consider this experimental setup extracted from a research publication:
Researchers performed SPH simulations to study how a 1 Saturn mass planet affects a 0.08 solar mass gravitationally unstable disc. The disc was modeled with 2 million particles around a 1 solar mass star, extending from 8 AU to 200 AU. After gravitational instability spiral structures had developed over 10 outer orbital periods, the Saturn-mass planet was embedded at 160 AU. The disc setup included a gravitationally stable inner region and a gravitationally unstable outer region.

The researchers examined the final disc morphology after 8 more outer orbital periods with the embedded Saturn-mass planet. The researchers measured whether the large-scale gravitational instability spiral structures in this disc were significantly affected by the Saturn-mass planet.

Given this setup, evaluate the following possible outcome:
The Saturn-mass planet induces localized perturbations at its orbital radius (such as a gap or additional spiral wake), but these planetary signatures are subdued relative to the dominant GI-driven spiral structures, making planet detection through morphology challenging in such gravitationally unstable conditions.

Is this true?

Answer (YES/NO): NO